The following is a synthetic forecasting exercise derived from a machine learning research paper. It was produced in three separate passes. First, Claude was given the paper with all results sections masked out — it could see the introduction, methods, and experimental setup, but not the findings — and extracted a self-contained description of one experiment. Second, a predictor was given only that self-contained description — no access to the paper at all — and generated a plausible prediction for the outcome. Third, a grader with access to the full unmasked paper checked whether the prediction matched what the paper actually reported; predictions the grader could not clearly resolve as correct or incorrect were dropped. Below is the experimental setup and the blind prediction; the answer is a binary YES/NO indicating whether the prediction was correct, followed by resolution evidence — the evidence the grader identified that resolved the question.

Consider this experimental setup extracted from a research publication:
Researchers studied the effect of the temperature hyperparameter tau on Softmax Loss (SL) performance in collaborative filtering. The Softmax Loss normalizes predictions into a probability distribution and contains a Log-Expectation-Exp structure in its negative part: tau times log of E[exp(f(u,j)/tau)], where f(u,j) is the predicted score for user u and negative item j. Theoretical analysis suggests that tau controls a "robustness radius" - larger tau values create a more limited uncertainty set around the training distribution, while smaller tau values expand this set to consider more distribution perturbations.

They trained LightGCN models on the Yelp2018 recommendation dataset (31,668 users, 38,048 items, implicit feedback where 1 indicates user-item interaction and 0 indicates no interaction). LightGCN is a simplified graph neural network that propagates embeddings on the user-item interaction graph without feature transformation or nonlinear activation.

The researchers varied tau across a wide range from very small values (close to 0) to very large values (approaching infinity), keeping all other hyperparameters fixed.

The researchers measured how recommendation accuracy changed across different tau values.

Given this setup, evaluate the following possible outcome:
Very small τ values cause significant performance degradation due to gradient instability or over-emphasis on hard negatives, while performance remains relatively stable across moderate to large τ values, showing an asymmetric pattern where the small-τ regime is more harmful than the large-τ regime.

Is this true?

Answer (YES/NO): NO